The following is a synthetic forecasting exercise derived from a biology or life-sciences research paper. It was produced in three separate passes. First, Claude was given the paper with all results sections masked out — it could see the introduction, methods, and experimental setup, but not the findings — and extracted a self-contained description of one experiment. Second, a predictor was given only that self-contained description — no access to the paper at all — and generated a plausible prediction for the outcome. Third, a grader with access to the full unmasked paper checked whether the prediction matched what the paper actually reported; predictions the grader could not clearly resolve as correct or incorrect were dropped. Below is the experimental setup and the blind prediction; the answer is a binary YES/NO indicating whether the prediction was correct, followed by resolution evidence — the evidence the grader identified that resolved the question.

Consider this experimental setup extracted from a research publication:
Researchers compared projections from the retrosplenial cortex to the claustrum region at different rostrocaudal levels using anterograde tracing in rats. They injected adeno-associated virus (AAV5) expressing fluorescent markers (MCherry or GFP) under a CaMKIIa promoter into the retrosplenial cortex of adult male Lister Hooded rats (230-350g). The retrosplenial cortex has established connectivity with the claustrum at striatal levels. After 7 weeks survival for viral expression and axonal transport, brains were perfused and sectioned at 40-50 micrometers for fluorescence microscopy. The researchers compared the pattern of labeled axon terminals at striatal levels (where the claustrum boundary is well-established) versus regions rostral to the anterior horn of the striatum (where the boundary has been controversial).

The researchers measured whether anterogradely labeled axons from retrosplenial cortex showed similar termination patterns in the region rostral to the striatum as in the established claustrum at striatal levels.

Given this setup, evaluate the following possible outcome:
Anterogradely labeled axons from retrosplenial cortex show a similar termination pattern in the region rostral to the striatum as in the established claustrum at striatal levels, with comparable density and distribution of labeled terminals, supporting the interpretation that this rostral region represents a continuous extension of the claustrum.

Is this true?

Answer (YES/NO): YES